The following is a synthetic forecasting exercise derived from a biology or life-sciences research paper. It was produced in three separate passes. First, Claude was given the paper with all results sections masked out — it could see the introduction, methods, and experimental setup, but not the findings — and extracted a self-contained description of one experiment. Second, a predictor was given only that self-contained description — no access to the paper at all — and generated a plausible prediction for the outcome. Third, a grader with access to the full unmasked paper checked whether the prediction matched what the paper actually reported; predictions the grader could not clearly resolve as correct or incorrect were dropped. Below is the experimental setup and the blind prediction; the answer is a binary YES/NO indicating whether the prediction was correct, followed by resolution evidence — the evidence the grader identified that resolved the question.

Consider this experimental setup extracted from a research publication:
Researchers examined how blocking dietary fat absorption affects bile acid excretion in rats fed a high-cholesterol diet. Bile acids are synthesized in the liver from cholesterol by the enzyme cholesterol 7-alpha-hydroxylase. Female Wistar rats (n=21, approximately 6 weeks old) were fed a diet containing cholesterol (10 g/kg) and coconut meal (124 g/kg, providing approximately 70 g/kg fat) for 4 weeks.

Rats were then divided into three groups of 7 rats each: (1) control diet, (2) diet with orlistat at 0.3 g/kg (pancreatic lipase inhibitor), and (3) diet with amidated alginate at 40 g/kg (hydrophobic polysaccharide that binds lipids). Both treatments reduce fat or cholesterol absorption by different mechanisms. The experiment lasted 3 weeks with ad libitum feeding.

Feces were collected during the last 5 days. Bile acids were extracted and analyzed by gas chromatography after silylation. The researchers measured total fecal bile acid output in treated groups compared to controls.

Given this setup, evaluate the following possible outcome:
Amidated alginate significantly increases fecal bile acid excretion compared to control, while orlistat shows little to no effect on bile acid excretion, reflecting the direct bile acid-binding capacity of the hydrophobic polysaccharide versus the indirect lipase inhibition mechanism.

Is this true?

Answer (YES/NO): NO